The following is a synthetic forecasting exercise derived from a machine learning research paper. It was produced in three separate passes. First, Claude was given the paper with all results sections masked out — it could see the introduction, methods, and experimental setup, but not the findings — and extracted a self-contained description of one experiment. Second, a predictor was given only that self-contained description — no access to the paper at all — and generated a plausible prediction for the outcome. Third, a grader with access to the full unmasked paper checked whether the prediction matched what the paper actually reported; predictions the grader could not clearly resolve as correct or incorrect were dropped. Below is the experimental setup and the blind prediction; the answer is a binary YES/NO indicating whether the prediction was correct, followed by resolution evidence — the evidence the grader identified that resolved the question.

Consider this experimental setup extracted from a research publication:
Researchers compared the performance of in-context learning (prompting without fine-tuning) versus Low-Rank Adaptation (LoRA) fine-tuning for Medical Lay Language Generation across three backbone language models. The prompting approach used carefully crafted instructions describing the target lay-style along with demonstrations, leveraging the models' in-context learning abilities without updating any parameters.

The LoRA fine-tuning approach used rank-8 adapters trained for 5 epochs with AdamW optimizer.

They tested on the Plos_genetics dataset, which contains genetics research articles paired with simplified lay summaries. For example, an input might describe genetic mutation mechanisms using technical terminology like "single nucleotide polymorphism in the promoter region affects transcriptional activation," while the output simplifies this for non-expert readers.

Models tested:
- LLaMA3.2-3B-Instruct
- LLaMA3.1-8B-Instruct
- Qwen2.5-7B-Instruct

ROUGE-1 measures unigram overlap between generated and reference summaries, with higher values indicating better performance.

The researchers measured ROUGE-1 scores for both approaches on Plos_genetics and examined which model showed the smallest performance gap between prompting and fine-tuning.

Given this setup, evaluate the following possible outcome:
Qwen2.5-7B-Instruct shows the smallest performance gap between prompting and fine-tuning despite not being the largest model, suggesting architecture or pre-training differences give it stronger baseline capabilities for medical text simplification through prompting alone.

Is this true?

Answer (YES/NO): YES